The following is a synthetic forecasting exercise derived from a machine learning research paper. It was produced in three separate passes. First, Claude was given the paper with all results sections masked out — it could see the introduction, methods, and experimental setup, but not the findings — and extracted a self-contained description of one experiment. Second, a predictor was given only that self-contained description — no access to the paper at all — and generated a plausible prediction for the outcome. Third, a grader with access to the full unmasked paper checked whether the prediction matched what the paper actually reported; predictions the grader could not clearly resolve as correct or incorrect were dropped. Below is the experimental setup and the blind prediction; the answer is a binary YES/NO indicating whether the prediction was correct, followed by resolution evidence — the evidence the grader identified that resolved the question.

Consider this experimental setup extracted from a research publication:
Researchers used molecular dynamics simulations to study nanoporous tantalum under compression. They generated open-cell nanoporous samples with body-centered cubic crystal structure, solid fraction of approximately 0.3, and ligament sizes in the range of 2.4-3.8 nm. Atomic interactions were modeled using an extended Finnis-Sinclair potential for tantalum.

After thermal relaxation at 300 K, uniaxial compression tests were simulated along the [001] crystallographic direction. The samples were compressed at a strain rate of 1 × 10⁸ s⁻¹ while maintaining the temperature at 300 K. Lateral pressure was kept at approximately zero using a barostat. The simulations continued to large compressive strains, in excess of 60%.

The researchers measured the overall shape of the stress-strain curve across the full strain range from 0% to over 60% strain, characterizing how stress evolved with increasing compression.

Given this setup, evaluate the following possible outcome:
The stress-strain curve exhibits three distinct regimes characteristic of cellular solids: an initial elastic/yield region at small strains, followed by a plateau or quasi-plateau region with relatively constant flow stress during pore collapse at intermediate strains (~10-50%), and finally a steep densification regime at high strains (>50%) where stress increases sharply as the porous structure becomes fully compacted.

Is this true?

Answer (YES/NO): NO